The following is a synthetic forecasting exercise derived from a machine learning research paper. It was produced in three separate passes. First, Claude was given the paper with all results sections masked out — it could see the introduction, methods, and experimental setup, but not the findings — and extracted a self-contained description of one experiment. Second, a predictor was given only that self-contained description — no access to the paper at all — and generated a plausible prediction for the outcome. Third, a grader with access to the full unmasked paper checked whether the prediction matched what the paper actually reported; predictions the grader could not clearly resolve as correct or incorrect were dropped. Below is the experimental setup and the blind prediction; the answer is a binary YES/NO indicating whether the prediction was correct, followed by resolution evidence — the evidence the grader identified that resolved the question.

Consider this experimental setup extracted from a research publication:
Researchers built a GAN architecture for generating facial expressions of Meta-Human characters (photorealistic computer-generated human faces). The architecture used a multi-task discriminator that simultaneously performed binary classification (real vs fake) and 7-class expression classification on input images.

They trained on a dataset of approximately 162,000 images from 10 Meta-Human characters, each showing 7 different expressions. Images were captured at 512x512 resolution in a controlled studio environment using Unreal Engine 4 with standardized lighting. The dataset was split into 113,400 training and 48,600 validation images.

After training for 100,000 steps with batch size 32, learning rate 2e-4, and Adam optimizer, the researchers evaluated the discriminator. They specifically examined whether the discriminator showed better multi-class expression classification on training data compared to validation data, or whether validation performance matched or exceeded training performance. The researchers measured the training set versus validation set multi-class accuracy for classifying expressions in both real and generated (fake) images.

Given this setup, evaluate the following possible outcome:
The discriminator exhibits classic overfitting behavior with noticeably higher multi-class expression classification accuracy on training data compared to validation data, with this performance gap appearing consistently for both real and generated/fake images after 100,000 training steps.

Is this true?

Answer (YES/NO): NO